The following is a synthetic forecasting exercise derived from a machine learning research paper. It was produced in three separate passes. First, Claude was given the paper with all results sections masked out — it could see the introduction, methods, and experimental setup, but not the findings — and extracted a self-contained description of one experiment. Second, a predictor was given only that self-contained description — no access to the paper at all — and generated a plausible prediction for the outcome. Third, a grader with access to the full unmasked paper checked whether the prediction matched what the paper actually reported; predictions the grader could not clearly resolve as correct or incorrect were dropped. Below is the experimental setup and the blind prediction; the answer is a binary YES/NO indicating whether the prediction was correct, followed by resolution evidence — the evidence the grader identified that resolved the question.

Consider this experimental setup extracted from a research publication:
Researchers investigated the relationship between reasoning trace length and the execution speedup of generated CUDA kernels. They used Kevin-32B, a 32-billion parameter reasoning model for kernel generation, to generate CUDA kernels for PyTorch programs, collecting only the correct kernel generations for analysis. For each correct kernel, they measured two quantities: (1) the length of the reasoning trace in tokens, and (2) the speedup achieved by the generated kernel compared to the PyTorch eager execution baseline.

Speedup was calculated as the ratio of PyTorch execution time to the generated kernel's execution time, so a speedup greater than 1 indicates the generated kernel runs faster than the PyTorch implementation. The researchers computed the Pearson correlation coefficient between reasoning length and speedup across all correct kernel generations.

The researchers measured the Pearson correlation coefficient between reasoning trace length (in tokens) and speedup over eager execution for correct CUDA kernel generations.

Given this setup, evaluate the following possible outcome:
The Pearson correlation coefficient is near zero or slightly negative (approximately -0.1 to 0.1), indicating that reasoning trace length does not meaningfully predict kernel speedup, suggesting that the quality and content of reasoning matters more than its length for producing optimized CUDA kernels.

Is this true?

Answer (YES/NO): YES